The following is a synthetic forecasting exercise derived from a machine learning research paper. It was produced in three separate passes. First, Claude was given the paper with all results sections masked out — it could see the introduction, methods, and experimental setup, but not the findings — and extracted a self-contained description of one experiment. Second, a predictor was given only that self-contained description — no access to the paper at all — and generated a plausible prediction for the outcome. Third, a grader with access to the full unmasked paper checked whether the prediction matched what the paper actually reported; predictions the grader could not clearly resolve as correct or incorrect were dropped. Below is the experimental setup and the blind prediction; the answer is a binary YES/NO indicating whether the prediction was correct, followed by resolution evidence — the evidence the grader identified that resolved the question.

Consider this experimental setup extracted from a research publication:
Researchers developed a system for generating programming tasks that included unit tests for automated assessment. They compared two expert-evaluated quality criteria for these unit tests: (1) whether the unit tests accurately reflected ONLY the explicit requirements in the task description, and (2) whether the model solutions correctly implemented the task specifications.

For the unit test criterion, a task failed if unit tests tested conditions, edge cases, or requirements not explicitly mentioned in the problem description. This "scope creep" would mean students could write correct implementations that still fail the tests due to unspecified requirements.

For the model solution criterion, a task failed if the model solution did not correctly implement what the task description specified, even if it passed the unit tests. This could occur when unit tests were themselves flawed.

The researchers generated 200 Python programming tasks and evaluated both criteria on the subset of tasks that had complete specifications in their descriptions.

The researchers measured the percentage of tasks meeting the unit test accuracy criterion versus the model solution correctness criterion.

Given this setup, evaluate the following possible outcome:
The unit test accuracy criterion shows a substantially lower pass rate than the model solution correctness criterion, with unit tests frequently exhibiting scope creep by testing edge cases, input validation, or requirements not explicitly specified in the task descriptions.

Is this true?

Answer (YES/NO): NO